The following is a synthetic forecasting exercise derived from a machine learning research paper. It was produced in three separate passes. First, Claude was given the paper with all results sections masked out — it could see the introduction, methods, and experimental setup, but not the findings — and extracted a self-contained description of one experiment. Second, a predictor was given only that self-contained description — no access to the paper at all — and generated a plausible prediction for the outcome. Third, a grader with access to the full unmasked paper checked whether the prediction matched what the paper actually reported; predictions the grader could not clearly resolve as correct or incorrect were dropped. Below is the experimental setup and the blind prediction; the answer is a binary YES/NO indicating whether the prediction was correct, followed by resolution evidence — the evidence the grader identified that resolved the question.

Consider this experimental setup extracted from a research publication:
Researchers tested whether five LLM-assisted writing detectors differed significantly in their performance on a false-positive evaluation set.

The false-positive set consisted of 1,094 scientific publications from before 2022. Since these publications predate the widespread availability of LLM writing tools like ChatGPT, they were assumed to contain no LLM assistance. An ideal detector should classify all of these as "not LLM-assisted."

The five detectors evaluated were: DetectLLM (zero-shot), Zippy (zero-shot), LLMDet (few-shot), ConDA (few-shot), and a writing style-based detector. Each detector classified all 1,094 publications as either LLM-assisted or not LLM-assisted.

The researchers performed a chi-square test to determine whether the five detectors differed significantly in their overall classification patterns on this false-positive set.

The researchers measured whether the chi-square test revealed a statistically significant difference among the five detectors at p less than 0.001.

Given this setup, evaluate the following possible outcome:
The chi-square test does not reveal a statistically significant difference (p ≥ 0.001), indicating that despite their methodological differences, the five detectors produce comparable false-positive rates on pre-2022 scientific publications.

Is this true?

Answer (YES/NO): NO